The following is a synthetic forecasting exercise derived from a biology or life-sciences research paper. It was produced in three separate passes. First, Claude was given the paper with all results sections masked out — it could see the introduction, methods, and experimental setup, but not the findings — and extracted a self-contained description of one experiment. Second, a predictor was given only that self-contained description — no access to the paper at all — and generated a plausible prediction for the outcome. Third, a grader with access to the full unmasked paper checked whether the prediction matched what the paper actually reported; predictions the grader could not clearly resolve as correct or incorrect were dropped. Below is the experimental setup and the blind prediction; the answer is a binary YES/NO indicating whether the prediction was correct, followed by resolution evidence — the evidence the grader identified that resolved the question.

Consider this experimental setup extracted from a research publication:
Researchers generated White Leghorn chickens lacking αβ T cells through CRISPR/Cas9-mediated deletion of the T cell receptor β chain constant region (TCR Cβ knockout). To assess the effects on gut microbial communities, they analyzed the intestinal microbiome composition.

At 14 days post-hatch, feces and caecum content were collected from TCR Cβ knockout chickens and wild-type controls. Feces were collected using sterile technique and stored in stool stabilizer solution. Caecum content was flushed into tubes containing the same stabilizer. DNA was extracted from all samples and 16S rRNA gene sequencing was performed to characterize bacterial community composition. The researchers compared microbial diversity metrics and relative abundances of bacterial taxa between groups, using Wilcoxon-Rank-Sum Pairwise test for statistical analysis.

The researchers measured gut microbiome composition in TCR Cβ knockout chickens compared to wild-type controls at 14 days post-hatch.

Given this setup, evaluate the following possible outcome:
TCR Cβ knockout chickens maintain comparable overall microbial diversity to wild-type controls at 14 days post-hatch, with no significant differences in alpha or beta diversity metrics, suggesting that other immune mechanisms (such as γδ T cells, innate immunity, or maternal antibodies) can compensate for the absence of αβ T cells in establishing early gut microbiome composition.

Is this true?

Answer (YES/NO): NO